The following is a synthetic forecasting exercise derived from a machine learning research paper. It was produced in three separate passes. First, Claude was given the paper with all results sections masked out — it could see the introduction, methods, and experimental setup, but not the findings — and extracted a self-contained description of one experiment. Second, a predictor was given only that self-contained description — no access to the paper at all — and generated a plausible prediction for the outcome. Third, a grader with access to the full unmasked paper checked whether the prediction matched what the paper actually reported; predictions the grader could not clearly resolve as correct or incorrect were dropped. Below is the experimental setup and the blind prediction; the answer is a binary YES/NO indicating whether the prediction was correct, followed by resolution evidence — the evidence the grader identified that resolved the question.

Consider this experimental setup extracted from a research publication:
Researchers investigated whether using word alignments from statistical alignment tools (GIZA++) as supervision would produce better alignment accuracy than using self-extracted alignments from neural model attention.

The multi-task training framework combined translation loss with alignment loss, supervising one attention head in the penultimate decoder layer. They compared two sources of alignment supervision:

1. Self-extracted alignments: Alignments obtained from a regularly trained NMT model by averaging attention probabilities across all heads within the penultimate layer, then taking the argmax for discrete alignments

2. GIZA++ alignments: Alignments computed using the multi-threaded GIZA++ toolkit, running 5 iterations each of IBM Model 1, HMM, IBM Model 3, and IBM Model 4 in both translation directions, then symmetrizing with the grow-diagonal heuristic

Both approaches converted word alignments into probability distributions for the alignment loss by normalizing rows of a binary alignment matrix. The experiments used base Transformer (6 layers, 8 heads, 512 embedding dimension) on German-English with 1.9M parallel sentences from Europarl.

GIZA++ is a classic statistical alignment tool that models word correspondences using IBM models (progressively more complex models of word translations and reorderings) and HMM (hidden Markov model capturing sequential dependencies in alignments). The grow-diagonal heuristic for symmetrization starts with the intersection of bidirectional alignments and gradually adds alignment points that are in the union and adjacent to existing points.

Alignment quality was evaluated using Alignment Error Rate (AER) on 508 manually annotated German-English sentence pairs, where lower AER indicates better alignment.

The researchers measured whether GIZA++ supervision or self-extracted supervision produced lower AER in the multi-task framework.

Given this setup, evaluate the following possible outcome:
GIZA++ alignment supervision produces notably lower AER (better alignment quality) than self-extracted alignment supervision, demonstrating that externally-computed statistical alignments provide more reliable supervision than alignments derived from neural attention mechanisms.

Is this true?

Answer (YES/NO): YES